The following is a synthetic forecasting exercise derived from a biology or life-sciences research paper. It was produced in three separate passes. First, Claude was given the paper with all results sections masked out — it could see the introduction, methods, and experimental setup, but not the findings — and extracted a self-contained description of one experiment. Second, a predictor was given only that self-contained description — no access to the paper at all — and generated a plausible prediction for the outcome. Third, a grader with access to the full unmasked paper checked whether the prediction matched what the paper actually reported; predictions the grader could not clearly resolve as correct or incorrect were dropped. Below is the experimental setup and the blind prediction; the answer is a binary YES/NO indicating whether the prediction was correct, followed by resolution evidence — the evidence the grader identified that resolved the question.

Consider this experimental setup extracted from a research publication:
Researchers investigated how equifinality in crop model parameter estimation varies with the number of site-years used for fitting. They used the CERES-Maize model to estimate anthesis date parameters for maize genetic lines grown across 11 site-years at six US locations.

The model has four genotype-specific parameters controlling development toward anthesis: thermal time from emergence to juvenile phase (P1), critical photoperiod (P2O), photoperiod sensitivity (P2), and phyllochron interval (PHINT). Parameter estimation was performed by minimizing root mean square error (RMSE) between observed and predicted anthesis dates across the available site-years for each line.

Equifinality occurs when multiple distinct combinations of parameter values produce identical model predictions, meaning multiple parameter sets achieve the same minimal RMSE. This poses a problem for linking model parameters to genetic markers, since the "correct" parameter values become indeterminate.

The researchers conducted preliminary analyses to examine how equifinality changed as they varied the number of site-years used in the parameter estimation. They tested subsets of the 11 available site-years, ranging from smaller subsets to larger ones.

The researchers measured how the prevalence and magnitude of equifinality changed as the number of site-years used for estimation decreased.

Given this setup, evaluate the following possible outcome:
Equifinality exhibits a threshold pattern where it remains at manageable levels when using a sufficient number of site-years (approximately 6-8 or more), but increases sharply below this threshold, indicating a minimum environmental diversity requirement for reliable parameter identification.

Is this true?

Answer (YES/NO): YES